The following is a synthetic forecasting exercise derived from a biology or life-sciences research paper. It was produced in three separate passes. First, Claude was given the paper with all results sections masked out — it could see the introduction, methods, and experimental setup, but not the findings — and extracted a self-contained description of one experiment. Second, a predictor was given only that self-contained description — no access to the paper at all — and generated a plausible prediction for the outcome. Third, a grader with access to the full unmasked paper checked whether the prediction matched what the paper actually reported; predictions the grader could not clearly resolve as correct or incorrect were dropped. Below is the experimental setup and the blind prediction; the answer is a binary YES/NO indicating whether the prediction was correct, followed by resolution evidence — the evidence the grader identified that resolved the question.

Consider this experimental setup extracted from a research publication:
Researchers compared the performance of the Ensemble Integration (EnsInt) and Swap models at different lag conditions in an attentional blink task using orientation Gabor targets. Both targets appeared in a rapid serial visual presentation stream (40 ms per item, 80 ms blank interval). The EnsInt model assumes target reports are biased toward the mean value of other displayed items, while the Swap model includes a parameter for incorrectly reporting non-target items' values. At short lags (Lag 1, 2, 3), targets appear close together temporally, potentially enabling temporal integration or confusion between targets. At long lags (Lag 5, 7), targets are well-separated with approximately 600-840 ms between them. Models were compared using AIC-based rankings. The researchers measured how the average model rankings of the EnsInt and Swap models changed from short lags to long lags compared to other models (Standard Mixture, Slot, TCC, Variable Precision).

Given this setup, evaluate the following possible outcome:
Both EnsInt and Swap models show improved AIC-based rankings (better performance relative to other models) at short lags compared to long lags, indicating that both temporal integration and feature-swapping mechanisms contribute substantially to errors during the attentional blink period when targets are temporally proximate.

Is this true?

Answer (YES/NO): YES